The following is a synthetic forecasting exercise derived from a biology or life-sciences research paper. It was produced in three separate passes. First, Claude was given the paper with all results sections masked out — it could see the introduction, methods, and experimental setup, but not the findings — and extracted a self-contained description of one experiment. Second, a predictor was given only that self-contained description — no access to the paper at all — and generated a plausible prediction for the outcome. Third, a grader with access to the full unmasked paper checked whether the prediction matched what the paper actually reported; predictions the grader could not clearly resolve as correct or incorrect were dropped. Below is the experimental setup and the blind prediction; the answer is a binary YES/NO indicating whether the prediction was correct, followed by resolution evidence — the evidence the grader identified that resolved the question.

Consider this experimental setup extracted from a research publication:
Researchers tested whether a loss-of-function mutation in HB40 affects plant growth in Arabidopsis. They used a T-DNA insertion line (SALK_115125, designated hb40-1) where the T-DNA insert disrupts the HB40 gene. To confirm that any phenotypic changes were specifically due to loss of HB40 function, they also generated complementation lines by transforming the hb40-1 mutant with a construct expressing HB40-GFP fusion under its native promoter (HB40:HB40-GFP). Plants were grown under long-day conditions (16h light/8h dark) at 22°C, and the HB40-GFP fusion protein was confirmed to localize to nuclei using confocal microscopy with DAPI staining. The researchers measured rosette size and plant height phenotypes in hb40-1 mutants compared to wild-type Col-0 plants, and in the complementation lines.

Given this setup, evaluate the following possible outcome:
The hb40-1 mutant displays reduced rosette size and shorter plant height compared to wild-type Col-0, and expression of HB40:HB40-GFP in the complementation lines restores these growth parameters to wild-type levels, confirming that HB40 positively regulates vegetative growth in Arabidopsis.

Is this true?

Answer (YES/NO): NO